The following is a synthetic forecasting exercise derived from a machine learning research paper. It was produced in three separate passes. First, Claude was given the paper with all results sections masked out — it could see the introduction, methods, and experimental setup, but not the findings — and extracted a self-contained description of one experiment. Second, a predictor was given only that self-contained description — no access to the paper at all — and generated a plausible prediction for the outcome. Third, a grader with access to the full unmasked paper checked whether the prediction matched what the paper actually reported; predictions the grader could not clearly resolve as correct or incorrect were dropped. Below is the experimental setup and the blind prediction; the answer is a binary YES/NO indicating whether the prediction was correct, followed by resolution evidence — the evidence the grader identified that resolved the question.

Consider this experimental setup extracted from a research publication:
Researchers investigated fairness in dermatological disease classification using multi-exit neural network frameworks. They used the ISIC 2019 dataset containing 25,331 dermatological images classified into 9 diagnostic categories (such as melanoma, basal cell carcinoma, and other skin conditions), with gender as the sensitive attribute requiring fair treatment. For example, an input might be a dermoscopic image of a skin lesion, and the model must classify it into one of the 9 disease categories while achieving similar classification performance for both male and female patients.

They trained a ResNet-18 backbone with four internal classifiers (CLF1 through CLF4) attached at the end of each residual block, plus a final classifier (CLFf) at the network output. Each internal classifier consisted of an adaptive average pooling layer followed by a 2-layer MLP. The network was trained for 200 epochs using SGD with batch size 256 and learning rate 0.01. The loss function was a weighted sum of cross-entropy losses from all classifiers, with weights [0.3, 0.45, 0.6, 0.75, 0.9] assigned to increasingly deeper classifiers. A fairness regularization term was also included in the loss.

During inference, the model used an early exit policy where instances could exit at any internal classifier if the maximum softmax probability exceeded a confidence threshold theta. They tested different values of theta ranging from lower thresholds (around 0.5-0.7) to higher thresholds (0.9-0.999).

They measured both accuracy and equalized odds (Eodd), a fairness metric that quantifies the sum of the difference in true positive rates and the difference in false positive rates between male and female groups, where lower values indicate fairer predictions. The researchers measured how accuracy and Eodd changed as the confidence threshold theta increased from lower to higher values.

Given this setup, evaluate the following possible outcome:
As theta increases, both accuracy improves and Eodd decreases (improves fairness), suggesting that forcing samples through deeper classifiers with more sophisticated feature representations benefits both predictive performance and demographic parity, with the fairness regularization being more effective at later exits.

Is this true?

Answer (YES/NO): NO